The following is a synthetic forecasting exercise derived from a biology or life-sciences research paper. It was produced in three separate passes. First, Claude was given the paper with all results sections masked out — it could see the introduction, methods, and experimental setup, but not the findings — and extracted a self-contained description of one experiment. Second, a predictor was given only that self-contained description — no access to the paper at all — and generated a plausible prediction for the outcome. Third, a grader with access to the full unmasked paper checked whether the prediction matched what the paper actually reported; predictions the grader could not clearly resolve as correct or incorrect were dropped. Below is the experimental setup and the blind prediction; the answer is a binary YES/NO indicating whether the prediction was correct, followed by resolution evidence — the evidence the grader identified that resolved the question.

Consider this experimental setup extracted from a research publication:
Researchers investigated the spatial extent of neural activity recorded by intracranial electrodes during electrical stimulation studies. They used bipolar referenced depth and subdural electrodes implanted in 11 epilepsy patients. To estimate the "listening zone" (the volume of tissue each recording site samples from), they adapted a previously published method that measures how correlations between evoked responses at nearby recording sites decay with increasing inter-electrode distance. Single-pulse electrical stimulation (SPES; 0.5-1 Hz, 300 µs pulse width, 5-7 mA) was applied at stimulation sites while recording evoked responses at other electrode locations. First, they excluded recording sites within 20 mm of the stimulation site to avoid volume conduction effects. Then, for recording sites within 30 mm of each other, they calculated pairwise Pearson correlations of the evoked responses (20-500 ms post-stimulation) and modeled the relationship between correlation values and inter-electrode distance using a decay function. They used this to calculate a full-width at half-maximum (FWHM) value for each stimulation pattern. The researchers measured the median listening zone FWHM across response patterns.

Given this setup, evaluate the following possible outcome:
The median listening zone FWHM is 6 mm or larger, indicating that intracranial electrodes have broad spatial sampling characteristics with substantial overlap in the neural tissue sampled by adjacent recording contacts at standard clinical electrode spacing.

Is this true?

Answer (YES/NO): YES